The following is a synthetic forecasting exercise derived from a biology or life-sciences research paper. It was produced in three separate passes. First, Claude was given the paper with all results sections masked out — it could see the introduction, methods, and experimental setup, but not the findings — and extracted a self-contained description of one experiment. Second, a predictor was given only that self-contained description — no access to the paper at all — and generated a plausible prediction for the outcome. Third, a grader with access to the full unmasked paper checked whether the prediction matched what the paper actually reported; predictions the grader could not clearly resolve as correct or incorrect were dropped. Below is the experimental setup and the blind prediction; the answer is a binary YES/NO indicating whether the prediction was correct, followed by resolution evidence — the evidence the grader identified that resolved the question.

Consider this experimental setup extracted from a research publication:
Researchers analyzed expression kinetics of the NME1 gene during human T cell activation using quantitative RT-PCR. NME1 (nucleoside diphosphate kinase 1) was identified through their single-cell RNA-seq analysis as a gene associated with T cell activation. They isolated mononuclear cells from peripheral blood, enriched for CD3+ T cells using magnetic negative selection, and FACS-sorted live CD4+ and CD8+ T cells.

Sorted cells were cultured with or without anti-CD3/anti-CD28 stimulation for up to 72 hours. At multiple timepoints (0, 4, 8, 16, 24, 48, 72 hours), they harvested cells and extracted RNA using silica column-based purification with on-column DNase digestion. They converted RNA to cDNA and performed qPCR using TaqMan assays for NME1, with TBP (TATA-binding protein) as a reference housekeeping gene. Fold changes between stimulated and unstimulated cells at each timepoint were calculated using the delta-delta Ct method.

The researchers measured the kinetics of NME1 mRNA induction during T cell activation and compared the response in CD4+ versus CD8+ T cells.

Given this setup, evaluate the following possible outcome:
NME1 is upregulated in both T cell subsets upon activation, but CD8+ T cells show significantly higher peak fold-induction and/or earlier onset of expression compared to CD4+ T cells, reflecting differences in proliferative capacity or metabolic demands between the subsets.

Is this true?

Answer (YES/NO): NO